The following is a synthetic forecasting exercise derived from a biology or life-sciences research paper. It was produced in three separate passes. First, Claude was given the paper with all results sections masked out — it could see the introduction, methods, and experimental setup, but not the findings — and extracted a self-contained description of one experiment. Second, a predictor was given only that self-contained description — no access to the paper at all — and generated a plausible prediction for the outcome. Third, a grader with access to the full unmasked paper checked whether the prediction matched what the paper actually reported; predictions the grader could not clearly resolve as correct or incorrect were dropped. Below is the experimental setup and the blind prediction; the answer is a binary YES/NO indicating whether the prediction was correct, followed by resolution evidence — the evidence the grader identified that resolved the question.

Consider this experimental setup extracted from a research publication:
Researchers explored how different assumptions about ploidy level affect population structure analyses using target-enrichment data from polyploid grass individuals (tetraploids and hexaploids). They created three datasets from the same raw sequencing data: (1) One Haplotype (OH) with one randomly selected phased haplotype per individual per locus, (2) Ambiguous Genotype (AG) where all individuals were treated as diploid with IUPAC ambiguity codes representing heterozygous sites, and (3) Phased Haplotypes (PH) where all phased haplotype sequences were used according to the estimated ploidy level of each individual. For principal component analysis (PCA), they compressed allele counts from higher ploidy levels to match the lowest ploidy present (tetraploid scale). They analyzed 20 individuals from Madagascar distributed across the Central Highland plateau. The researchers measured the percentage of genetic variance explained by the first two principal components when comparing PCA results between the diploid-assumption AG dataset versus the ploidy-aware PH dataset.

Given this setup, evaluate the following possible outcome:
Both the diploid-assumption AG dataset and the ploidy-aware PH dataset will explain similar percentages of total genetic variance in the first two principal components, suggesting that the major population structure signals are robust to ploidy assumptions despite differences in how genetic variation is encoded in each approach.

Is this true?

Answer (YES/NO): NO